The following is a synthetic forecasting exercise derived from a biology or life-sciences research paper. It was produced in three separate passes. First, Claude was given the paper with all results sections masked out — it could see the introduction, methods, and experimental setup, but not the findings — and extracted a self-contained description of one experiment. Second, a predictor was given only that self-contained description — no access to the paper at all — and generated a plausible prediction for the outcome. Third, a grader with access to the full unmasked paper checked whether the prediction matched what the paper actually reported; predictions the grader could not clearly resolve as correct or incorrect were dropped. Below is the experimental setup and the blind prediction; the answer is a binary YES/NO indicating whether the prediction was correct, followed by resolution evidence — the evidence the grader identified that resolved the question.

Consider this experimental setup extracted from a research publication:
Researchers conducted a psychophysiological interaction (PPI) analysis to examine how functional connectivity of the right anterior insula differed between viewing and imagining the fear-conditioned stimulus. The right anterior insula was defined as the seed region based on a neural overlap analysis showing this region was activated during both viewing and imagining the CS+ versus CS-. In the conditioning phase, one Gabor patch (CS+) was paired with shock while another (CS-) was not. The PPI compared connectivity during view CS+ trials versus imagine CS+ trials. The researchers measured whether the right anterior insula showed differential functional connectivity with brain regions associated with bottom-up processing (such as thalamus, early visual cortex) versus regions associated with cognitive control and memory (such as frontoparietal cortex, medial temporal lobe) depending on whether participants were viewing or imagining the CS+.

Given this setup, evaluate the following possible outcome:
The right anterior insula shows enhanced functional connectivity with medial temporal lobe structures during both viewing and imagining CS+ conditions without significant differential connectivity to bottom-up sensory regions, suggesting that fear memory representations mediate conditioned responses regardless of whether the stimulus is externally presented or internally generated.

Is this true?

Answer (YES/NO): NO